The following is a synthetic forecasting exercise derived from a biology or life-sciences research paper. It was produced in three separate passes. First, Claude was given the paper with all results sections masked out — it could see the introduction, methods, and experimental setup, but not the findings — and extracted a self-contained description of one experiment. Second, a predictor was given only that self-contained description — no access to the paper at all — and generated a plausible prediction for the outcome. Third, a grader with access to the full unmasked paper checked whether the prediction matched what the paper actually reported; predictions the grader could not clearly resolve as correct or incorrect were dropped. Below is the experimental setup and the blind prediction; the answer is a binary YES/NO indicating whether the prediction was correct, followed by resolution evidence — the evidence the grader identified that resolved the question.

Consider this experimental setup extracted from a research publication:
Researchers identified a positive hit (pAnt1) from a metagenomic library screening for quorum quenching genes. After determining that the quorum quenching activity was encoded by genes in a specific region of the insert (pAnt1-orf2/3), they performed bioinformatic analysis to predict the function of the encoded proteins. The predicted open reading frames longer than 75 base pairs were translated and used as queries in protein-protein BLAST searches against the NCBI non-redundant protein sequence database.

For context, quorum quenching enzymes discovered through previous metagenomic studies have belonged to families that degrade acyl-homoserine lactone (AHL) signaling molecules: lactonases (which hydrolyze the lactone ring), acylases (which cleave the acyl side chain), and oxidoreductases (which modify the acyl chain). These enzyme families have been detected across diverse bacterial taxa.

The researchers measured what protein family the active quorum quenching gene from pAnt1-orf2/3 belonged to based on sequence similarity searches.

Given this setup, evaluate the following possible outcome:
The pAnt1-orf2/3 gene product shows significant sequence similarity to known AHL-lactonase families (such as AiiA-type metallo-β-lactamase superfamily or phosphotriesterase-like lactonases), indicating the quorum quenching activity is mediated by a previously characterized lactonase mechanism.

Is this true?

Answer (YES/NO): NO